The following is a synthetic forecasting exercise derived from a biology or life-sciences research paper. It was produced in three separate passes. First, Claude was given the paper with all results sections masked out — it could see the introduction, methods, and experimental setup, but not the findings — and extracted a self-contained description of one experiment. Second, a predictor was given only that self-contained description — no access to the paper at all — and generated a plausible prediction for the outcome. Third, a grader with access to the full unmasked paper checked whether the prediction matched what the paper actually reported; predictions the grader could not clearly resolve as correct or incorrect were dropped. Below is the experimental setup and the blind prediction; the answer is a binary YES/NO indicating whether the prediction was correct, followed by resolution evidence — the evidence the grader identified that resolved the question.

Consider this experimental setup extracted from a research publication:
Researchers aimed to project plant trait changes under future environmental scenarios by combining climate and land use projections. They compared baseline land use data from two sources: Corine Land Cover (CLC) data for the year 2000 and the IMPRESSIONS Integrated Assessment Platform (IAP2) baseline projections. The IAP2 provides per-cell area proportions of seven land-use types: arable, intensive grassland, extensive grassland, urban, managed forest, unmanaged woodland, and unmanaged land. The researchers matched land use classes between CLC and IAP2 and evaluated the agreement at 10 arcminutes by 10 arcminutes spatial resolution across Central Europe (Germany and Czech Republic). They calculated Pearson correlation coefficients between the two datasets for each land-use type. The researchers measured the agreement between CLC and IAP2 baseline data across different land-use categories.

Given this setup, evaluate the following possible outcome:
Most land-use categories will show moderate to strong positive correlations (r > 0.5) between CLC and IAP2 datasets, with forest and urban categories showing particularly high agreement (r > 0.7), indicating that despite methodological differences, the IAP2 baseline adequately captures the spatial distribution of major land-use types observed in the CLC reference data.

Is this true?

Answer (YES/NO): NO